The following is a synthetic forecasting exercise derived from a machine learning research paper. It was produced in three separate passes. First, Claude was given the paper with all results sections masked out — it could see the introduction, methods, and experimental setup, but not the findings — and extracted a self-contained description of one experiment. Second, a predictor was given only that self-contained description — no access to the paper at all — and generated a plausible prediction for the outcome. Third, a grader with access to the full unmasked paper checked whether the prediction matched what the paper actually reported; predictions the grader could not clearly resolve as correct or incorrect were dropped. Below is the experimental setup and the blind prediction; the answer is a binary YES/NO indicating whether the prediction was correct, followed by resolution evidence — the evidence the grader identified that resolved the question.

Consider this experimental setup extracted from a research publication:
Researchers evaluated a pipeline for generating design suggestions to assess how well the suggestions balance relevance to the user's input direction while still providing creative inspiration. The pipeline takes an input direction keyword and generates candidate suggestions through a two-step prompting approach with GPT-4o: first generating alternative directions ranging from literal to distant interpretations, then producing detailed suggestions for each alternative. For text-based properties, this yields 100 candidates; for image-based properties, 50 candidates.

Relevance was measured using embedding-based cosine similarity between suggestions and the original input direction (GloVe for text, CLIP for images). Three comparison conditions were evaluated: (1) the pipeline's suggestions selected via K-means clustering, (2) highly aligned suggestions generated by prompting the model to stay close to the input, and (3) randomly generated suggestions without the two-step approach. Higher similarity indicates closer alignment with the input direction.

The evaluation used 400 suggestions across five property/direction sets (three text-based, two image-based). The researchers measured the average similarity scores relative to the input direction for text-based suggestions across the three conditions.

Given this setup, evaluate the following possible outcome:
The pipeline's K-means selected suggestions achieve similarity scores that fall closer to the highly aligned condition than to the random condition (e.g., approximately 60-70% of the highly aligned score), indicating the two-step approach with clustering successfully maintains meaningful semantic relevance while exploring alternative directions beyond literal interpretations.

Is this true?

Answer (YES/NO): NO